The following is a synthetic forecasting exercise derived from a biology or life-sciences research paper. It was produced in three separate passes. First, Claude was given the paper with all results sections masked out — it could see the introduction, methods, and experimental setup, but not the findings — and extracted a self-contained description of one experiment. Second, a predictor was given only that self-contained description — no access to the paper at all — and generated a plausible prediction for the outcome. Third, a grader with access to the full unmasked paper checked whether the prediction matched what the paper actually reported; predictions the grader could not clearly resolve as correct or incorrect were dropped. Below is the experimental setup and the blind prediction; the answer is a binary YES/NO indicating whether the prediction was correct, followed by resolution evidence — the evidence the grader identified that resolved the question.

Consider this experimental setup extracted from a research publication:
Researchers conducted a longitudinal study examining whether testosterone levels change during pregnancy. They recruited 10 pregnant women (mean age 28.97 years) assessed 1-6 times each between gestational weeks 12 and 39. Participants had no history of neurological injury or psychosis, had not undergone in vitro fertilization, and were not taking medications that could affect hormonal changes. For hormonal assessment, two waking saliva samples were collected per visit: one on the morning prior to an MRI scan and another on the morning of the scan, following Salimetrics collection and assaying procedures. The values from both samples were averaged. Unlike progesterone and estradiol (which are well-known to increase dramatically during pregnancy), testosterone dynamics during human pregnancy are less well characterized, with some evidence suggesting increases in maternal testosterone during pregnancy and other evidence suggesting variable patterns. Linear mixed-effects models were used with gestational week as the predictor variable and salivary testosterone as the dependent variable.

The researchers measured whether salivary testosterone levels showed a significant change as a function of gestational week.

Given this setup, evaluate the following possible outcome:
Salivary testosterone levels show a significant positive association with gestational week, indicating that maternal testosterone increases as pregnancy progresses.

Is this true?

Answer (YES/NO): YES